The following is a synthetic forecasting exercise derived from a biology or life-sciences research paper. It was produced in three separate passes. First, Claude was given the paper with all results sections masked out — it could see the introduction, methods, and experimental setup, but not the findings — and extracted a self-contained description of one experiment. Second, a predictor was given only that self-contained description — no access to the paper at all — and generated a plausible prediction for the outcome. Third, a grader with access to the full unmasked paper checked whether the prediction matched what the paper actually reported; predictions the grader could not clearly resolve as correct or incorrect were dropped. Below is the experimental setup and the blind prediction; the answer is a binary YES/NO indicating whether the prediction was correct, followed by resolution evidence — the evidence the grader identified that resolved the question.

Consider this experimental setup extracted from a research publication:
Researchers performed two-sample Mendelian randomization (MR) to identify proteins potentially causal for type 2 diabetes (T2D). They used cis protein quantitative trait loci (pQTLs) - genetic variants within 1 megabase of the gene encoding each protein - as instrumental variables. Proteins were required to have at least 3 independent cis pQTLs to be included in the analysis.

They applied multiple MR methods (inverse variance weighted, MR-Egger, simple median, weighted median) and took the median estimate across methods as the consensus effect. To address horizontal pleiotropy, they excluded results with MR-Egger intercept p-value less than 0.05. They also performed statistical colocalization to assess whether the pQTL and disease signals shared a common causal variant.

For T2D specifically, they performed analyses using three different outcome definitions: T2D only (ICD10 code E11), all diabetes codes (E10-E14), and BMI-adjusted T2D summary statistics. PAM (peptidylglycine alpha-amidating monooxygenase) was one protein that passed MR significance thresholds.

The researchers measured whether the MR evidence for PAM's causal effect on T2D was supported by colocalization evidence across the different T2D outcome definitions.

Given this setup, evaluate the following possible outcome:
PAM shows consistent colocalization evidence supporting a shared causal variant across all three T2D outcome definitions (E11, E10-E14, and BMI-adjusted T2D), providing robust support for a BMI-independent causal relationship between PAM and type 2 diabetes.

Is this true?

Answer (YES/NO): NO